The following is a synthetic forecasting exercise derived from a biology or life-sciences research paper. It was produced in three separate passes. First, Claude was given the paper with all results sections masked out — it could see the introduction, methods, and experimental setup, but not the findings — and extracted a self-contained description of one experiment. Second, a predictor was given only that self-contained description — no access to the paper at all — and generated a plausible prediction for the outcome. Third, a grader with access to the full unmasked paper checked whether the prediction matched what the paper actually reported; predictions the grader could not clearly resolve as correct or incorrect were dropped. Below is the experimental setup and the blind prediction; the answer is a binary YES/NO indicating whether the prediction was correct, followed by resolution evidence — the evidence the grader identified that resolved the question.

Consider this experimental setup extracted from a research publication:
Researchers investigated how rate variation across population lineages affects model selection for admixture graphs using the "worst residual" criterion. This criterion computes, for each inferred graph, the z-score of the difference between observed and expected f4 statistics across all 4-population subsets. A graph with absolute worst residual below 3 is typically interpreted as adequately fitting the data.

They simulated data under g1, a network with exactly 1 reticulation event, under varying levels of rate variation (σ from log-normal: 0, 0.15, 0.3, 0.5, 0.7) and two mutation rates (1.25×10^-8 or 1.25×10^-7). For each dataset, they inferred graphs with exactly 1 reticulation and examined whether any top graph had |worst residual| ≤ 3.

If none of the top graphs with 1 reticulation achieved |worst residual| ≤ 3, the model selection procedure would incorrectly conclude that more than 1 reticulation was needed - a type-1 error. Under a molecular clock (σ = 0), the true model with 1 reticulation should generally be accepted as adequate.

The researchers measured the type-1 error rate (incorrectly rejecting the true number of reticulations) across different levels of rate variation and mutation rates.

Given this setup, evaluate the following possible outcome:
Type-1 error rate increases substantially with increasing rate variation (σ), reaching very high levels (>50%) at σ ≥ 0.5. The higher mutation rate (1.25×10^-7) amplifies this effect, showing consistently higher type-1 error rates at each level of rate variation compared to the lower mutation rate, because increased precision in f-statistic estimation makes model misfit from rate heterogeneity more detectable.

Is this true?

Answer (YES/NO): NO